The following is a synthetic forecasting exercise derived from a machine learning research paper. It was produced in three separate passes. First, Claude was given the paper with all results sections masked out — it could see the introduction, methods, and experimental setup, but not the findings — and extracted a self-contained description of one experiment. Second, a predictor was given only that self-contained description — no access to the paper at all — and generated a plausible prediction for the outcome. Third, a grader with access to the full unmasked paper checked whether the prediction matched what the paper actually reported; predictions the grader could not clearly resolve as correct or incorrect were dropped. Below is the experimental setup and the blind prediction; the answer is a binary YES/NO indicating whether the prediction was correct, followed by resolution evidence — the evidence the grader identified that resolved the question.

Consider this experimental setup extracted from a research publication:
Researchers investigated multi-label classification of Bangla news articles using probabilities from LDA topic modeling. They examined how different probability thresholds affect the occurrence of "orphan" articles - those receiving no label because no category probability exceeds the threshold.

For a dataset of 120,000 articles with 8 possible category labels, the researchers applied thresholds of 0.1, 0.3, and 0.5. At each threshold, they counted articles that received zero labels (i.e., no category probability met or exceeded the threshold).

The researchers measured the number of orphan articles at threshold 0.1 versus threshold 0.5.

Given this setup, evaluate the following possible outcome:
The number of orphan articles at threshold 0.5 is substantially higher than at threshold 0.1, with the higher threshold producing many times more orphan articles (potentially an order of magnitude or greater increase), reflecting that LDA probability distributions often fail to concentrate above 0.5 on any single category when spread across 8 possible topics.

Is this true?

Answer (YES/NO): YES